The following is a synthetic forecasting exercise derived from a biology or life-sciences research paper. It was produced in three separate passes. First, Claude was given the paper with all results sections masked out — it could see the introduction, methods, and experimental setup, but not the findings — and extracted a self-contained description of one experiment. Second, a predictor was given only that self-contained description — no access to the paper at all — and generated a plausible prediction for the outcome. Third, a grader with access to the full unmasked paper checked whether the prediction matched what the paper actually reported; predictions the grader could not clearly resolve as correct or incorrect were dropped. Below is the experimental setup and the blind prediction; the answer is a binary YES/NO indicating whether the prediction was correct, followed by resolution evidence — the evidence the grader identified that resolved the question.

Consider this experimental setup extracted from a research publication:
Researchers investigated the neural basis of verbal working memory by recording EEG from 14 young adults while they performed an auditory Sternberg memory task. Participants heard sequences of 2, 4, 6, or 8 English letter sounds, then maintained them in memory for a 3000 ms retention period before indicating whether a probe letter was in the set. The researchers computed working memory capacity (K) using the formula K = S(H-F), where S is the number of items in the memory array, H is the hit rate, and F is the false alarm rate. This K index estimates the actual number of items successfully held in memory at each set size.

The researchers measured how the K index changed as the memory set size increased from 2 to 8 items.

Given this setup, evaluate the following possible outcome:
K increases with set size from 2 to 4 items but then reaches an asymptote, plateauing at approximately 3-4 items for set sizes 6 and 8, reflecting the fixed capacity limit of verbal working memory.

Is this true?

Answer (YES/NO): NO